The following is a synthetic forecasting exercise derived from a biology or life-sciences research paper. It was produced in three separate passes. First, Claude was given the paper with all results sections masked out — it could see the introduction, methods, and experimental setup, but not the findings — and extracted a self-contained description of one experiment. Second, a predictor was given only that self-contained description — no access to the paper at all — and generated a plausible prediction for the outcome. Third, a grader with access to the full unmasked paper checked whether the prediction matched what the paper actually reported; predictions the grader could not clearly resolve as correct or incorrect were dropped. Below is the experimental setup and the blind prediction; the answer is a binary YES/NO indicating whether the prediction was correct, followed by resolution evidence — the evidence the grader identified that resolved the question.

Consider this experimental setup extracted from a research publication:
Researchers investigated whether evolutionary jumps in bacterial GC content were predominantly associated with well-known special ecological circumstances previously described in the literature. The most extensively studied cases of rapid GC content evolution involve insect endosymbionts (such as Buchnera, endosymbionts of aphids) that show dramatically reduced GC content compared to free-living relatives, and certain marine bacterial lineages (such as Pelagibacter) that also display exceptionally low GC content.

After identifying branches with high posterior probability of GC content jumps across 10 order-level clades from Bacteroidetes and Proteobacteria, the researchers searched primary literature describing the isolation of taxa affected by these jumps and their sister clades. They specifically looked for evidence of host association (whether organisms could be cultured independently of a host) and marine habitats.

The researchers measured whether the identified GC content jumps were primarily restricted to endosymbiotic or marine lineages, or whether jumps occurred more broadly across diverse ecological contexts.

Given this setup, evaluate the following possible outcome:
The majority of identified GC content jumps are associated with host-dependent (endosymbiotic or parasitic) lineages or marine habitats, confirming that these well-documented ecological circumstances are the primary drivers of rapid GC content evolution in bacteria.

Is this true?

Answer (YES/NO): NO